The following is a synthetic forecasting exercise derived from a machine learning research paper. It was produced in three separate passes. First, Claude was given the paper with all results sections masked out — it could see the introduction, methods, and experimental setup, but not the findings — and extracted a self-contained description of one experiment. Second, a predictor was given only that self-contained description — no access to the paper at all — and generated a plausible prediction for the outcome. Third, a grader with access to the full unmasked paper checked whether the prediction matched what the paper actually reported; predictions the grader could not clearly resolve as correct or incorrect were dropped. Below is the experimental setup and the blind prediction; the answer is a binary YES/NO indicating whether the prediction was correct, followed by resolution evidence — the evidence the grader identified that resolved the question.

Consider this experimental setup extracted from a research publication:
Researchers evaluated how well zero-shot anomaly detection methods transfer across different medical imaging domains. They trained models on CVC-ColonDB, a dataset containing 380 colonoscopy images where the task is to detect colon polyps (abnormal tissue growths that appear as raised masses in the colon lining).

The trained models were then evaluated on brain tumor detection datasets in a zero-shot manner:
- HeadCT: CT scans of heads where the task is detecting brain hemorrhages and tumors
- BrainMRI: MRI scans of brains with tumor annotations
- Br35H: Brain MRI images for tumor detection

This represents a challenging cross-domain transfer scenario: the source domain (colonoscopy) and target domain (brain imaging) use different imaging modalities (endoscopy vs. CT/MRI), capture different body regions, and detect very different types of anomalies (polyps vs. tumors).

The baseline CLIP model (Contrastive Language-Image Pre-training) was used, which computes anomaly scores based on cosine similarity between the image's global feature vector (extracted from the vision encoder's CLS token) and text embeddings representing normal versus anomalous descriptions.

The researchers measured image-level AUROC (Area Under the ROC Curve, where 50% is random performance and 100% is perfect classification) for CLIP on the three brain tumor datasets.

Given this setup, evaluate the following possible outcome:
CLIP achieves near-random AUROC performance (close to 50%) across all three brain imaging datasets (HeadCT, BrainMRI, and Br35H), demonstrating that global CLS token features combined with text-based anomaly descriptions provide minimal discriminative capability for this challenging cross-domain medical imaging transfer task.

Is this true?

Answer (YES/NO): NO